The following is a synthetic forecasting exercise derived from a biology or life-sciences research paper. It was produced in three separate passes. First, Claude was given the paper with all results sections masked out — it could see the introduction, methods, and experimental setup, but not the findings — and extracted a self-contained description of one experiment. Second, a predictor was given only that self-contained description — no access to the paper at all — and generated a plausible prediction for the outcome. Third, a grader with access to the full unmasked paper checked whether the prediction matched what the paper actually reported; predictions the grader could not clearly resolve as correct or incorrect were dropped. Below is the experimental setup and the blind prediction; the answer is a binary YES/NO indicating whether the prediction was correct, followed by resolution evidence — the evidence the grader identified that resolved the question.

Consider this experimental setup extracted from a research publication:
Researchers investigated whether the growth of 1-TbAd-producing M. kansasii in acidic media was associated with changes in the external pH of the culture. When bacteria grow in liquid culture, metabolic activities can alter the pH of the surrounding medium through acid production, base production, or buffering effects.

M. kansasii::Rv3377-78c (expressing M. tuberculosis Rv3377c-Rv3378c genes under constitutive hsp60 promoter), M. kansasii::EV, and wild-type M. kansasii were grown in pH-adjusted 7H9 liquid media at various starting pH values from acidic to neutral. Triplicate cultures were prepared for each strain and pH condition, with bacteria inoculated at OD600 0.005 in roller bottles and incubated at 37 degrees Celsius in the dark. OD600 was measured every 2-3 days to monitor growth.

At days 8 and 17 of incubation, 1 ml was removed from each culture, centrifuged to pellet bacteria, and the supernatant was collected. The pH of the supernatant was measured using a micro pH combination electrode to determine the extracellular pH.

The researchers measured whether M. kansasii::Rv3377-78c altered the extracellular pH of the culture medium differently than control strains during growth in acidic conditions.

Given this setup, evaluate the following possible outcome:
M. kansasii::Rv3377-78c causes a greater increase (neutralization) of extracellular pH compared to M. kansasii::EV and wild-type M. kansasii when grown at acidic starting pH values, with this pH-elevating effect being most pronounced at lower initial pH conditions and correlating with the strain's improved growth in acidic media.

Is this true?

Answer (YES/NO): NO